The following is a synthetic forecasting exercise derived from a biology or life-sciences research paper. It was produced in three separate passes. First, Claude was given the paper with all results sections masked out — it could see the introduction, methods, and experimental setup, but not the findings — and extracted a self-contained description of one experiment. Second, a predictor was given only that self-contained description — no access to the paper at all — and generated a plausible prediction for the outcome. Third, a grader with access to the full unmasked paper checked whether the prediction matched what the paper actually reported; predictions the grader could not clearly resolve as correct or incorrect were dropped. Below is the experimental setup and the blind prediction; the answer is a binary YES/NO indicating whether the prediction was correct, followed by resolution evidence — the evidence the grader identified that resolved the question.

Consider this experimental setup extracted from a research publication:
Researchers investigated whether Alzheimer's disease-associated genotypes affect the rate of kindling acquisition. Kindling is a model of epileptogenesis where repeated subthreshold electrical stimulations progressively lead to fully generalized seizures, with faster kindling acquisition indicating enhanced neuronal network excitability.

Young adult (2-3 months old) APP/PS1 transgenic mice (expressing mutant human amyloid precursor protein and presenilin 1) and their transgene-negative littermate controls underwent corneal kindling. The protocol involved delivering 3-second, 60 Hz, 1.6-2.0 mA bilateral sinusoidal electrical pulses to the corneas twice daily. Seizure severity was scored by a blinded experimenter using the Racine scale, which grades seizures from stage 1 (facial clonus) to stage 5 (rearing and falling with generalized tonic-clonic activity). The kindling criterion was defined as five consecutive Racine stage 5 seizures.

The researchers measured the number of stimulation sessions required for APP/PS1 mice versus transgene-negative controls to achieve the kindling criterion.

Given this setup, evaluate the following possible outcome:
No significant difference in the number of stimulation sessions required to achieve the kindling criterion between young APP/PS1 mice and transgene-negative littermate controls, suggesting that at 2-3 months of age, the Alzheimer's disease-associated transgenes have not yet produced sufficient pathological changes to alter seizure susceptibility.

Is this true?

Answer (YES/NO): NO